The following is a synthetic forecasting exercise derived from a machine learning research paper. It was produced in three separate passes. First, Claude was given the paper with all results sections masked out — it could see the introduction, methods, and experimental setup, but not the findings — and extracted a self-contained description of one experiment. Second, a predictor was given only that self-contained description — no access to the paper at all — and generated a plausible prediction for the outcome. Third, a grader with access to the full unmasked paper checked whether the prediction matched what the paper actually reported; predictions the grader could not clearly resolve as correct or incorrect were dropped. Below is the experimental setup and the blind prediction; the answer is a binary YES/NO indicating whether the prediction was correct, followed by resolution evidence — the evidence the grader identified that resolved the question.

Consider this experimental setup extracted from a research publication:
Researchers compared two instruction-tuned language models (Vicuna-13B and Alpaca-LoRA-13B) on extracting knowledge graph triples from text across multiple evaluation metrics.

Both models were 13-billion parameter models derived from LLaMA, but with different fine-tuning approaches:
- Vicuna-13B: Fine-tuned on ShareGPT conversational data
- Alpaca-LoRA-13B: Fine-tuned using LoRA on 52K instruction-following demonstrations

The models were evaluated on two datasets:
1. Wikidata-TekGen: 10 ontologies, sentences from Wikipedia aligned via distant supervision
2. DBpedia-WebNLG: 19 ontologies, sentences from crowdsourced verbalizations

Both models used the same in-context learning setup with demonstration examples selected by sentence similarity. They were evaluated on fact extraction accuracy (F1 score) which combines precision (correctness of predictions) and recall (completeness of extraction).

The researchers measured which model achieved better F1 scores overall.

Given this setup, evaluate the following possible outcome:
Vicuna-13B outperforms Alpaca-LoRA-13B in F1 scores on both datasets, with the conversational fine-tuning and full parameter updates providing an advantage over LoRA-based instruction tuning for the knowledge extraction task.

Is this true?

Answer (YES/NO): YES